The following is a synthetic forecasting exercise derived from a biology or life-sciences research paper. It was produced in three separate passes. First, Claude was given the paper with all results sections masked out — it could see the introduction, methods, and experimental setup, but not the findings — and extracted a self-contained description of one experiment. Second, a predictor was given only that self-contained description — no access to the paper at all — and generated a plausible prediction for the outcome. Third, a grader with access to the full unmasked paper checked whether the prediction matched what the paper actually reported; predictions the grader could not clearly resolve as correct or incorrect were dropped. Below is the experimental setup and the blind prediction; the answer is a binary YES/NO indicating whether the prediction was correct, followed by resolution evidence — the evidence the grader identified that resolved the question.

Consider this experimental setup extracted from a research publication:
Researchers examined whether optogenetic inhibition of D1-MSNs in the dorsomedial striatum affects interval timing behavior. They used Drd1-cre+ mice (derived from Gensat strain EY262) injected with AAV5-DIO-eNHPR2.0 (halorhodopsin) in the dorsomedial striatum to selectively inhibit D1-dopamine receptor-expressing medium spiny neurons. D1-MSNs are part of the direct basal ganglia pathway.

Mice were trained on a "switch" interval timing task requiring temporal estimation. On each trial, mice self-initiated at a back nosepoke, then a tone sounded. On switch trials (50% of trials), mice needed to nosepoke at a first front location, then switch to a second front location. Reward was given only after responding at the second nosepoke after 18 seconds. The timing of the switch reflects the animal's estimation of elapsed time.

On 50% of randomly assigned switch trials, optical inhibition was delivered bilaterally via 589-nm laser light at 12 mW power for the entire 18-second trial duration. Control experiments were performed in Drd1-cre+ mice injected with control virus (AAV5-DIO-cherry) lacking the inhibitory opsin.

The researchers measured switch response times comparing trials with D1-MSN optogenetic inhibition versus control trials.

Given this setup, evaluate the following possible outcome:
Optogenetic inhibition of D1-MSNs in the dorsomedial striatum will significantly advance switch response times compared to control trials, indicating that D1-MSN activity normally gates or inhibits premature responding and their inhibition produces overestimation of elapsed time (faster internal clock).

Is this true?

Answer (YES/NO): NO